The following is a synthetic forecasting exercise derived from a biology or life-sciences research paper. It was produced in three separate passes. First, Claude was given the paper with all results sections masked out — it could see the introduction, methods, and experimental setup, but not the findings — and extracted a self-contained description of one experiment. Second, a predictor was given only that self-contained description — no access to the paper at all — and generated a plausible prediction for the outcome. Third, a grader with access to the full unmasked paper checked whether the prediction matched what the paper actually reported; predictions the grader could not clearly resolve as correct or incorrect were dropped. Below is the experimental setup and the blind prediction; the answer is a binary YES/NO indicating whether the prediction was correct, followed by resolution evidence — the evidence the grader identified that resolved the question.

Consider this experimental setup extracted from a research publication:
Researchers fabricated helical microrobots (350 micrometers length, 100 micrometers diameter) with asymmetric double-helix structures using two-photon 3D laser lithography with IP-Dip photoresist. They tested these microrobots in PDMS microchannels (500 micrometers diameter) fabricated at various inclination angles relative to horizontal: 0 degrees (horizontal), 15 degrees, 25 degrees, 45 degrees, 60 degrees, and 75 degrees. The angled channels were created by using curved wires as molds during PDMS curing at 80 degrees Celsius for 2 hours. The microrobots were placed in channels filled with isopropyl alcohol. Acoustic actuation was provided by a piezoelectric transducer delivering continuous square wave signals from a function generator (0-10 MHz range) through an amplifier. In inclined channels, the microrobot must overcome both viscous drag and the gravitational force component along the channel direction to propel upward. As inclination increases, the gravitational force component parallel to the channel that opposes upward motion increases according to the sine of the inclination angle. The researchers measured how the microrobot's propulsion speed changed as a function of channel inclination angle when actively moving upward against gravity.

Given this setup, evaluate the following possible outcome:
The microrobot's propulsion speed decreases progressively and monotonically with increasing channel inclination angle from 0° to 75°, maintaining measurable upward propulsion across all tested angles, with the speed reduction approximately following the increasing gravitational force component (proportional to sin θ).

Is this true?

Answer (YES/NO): NO